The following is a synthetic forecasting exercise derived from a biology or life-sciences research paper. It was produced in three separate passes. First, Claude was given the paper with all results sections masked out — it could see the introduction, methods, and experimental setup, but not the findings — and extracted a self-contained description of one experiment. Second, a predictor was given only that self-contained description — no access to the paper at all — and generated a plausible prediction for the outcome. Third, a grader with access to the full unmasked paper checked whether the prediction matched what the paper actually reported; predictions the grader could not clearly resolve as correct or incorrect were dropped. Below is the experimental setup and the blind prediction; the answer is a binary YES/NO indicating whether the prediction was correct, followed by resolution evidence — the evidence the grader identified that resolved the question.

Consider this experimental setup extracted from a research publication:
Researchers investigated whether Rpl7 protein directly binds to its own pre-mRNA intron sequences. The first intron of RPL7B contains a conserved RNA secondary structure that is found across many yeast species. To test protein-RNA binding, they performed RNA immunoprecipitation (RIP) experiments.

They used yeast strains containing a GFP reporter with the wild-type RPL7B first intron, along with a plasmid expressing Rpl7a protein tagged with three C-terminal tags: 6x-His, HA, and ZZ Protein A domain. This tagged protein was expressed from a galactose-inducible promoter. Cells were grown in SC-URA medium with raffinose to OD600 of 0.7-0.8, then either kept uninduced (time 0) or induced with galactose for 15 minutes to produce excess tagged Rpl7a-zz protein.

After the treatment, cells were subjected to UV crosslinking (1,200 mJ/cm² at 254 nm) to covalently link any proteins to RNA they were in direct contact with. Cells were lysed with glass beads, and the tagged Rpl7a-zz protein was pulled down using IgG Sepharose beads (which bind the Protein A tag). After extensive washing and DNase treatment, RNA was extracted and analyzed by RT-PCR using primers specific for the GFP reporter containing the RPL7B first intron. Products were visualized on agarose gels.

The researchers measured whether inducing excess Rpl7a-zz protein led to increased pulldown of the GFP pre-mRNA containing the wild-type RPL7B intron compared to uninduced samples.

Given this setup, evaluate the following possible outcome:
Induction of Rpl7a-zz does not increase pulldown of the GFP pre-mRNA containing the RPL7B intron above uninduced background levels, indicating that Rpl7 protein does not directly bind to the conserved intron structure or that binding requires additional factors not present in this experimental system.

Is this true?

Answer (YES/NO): NO